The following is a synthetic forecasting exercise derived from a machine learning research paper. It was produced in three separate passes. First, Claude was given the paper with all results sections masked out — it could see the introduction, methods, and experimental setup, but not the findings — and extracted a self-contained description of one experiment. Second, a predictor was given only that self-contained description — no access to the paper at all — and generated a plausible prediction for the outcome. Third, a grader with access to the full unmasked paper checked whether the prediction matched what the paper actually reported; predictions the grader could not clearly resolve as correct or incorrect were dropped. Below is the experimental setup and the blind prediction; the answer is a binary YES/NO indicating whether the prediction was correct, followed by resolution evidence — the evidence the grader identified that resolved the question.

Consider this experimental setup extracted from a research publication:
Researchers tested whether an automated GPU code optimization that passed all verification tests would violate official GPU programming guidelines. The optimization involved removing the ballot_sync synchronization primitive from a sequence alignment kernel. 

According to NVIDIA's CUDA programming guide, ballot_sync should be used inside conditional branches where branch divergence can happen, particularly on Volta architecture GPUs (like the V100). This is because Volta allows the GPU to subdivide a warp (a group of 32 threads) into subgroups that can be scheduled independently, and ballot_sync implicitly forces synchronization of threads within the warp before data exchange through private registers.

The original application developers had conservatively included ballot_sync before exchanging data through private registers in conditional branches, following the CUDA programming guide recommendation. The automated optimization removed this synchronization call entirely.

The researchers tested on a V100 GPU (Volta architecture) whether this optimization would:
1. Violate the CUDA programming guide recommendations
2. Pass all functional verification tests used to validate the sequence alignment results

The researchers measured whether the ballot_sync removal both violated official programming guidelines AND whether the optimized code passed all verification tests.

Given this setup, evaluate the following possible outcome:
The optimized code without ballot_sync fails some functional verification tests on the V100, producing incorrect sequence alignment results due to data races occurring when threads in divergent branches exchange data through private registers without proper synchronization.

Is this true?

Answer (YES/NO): NO